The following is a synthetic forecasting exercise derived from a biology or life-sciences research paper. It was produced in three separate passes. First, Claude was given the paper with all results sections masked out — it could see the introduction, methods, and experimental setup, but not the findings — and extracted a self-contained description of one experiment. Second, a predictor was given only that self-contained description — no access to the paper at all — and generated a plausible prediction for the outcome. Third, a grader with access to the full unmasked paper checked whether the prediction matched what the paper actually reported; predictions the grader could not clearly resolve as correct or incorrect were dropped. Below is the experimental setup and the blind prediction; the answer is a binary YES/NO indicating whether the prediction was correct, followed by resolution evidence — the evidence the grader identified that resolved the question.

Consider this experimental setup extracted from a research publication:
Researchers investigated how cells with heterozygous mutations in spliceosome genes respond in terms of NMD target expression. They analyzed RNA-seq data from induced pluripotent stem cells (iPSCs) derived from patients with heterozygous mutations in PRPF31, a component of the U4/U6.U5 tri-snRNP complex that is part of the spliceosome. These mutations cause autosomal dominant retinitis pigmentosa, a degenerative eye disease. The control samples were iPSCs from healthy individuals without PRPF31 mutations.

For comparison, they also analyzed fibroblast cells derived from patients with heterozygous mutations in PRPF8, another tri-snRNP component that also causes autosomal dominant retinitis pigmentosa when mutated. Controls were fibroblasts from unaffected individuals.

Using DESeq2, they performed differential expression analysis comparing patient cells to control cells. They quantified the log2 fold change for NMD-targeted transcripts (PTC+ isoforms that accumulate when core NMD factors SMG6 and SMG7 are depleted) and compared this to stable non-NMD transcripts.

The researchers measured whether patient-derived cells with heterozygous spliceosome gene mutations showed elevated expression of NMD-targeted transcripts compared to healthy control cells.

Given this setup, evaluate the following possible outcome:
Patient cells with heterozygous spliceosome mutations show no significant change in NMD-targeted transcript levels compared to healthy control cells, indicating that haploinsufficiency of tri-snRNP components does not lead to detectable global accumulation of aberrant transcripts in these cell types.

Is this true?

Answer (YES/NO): NO